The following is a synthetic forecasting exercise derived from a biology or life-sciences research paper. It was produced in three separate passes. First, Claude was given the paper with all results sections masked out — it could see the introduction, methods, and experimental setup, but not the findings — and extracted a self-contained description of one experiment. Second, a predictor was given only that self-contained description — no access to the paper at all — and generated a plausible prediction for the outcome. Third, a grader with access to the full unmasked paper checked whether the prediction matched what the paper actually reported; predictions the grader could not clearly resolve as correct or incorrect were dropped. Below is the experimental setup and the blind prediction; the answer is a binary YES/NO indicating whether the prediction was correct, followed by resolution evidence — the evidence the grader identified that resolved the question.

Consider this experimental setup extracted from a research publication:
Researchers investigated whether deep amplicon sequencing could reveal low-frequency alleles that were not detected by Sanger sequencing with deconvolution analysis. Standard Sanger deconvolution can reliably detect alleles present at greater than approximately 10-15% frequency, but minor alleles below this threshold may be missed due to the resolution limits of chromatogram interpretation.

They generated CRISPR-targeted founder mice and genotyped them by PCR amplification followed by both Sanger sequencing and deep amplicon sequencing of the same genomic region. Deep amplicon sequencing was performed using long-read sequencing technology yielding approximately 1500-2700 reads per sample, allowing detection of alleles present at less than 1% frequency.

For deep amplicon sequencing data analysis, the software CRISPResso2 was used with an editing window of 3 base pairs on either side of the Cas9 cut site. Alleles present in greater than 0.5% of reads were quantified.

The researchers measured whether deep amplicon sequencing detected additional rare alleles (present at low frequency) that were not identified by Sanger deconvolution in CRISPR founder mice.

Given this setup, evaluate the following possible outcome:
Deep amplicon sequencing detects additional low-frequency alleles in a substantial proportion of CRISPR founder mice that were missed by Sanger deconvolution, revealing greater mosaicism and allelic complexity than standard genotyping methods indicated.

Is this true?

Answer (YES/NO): NO